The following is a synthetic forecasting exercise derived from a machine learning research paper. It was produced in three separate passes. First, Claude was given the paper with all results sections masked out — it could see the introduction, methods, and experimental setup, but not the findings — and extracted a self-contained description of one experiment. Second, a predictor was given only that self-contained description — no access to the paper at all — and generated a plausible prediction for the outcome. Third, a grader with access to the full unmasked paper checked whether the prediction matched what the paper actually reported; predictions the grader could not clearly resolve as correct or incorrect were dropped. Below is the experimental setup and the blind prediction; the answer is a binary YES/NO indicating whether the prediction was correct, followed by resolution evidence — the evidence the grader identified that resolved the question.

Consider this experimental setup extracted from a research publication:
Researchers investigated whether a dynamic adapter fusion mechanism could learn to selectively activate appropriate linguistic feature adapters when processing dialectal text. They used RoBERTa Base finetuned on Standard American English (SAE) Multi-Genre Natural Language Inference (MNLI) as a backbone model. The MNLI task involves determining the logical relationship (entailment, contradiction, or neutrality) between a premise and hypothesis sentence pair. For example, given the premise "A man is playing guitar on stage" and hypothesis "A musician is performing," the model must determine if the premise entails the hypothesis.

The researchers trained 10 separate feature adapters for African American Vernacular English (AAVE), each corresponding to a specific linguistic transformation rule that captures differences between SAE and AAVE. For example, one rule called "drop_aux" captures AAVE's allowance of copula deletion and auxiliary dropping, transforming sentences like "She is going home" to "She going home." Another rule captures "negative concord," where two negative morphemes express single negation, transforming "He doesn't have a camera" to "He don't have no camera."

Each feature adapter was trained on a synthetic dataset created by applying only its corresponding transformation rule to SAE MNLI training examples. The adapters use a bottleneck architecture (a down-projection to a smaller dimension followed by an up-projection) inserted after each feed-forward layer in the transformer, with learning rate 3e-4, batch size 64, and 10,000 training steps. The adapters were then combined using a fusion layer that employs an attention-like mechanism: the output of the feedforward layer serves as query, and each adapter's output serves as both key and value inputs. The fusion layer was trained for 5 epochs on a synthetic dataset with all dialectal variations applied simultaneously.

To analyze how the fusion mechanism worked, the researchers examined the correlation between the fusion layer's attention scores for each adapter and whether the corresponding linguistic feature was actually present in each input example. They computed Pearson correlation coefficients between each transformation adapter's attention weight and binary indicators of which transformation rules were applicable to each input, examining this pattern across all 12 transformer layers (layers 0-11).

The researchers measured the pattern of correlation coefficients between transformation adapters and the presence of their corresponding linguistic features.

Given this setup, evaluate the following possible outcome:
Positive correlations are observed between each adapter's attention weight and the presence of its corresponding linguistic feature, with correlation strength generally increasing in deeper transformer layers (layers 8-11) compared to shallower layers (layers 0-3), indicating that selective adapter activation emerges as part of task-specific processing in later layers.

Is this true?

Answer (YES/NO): NO